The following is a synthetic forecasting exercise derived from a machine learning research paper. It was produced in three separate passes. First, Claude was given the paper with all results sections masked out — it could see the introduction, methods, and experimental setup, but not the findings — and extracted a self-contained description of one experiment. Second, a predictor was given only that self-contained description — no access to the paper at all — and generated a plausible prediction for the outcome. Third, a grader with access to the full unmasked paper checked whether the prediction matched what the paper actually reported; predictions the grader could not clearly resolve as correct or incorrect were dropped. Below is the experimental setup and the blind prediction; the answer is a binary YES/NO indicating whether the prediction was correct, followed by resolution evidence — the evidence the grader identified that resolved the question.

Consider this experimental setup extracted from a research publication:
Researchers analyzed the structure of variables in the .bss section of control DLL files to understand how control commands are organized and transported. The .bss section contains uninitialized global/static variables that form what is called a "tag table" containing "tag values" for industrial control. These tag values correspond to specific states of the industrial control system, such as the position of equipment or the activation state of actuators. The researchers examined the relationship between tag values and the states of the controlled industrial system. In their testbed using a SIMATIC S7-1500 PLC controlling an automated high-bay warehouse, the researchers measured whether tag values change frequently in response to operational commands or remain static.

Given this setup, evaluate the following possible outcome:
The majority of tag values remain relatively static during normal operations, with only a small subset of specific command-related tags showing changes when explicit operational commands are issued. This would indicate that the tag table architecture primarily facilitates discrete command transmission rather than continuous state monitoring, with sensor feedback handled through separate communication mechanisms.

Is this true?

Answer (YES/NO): YES